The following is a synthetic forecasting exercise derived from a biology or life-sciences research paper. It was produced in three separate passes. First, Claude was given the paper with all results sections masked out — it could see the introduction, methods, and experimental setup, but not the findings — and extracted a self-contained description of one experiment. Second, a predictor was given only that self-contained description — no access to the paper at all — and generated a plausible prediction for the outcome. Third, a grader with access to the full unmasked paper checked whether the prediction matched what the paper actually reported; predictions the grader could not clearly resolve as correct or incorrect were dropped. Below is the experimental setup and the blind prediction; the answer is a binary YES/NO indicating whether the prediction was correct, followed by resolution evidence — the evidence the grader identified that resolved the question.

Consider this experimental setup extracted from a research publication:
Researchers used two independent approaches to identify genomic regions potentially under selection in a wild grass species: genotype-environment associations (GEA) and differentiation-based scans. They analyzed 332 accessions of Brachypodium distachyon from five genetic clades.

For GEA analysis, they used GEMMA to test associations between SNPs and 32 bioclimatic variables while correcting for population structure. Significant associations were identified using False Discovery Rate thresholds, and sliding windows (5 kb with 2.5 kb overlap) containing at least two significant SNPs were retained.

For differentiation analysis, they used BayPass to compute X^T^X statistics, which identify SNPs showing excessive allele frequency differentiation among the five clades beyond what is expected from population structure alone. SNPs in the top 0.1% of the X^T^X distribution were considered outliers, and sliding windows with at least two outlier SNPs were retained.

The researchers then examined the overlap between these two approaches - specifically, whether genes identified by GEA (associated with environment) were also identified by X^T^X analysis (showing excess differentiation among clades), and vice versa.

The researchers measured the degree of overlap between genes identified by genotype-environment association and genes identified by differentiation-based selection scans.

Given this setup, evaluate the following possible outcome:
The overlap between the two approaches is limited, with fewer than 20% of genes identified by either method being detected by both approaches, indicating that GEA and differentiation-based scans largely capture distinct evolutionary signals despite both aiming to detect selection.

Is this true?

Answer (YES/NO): YES